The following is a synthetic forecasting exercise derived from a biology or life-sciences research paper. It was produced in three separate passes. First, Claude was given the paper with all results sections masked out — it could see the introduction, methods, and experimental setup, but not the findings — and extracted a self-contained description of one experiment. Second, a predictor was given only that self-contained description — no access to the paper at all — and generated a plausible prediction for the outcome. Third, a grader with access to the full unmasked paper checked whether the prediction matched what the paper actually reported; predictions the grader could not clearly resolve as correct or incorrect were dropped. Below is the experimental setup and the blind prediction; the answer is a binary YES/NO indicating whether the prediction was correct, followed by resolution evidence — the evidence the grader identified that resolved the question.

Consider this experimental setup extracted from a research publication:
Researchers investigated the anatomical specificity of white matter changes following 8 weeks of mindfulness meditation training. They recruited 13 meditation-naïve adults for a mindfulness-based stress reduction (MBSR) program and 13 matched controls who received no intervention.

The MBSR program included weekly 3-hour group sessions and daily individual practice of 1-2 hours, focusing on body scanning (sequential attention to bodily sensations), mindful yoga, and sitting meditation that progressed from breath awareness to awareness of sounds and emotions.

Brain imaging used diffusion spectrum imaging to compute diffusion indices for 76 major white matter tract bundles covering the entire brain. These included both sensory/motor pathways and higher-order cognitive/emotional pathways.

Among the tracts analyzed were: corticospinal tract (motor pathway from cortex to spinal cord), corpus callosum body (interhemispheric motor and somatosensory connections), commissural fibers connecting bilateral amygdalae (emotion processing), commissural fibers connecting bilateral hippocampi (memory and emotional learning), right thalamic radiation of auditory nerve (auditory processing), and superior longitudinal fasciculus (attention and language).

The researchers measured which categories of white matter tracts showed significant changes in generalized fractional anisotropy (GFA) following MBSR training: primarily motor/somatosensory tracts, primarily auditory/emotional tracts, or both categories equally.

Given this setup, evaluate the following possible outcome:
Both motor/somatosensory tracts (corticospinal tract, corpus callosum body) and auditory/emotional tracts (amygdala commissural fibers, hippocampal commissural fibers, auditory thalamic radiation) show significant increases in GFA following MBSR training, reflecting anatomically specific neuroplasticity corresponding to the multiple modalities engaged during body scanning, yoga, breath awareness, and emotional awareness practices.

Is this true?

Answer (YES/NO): NO